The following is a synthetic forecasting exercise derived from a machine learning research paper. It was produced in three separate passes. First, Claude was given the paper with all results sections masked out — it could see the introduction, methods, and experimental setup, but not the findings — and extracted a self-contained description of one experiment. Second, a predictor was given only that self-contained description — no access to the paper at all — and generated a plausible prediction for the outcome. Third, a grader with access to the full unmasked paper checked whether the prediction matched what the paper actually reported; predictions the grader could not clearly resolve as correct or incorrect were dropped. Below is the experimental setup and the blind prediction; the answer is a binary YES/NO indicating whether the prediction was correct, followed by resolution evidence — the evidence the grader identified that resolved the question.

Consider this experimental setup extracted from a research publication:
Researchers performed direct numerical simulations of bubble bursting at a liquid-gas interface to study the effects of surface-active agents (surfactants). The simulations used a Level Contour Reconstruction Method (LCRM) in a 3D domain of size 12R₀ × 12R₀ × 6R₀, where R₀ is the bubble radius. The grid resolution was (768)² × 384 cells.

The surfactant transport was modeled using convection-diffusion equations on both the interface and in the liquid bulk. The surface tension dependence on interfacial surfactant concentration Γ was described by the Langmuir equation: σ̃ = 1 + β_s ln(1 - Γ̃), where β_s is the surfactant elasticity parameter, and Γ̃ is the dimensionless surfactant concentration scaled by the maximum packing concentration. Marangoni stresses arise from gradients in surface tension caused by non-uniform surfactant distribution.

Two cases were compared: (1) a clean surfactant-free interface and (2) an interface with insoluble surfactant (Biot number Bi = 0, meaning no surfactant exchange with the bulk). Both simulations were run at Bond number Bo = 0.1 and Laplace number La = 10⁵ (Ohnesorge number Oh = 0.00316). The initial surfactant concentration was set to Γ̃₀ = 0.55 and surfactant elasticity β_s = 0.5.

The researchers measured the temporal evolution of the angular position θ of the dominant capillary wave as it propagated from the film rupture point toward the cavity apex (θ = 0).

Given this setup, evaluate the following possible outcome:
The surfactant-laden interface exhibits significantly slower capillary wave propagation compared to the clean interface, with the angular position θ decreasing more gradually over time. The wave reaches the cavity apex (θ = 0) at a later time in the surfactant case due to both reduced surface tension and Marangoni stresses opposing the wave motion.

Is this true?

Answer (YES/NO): NO